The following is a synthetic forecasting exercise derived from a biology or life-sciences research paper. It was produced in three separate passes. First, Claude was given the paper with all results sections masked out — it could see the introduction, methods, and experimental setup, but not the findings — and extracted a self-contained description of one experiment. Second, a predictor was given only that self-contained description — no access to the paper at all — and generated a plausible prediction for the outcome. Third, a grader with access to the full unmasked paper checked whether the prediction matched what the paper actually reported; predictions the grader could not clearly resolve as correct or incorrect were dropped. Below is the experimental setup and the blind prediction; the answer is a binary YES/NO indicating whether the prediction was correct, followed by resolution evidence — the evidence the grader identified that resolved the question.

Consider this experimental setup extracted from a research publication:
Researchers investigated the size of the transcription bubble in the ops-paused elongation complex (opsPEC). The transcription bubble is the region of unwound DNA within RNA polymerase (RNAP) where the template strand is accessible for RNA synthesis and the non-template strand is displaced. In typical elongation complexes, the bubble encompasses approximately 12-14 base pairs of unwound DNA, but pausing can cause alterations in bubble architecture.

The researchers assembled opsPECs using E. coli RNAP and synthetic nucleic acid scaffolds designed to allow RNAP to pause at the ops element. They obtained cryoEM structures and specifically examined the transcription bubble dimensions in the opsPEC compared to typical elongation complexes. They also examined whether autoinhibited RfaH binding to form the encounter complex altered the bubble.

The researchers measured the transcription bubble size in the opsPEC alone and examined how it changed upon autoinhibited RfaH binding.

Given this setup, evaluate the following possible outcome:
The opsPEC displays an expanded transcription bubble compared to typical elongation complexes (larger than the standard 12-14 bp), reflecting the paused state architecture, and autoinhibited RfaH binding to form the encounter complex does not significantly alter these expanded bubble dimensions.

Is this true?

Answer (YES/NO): NO